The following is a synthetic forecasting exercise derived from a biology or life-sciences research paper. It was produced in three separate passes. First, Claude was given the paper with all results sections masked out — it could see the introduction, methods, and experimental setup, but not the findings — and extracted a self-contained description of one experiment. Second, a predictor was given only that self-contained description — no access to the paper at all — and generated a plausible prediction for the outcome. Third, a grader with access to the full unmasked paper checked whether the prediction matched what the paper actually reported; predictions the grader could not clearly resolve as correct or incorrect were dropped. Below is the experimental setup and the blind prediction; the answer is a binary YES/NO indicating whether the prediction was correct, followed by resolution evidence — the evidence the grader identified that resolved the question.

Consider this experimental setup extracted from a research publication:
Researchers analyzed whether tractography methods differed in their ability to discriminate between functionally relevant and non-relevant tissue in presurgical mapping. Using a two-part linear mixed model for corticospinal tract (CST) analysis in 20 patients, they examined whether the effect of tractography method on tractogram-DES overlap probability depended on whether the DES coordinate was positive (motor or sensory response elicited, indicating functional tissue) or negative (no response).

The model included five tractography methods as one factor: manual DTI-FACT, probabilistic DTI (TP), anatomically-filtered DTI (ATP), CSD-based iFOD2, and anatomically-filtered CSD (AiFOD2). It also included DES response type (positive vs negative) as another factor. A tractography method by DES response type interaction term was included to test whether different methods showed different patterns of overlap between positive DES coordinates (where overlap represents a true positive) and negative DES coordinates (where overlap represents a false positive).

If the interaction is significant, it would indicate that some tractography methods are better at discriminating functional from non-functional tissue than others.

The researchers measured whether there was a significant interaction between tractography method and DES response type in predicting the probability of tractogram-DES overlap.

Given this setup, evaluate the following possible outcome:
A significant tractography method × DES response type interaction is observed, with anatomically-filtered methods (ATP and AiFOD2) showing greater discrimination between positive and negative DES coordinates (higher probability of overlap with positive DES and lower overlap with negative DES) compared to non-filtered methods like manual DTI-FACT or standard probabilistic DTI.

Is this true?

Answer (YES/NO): NO